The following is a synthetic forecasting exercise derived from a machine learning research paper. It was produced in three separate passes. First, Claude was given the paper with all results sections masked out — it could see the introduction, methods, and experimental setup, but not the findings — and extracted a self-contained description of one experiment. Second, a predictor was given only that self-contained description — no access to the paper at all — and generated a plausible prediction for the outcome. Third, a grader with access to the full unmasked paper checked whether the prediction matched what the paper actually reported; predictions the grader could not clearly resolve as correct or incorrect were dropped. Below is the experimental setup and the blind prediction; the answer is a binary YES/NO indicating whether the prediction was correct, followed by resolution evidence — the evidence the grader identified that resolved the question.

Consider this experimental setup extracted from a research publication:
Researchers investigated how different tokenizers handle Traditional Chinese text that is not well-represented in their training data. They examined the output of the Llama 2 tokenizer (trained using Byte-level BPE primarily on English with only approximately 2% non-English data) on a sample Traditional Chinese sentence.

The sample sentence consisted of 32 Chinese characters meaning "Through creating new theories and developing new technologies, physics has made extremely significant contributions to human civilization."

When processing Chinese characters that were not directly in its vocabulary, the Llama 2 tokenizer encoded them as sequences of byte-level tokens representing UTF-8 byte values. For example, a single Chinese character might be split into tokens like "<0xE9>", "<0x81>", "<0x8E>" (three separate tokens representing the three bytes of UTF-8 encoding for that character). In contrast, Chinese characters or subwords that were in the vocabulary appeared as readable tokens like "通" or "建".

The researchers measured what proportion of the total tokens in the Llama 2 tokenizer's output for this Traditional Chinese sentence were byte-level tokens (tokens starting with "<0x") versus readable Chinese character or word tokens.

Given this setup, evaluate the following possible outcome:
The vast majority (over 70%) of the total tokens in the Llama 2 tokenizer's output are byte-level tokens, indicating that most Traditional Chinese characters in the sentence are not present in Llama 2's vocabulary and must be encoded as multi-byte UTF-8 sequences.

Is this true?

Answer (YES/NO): NO